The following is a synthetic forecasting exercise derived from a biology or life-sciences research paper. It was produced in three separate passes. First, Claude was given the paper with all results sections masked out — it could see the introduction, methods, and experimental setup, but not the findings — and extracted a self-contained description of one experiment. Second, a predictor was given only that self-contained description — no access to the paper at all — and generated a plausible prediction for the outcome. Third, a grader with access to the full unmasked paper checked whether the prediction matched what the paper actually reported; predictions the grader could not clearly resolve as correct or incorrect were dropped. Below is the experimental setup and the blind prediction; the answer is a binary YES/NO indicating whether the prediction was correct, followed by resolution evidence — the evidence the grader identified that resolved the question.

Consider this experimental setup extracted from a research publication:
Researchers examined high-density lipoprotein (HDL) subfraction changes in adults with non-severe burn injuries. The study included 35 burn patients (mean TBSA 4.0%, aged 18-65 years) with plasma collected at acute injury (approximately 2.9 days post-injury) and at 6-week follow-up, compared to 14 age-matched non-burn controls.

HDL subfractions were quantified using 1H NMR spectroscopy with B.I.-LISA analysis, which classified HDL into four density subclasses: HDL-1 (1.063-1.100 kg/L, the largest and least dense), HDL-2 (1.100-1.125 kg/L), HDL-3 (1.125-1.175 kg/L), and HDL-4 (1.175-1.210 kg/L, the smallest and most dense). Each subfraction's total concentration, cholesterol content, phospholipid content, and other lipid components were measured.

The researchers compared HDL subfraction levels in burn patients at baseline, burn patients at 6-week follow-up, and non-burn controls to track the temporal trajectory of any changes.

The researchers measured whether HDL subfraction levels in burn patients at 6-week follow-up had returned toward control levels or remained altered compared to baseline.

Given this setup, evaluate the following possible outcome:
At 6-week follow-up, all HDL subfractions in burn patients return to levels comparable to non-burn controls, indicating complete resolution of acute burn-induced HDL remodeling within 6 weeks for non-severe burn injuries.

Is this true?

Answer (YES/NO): NO